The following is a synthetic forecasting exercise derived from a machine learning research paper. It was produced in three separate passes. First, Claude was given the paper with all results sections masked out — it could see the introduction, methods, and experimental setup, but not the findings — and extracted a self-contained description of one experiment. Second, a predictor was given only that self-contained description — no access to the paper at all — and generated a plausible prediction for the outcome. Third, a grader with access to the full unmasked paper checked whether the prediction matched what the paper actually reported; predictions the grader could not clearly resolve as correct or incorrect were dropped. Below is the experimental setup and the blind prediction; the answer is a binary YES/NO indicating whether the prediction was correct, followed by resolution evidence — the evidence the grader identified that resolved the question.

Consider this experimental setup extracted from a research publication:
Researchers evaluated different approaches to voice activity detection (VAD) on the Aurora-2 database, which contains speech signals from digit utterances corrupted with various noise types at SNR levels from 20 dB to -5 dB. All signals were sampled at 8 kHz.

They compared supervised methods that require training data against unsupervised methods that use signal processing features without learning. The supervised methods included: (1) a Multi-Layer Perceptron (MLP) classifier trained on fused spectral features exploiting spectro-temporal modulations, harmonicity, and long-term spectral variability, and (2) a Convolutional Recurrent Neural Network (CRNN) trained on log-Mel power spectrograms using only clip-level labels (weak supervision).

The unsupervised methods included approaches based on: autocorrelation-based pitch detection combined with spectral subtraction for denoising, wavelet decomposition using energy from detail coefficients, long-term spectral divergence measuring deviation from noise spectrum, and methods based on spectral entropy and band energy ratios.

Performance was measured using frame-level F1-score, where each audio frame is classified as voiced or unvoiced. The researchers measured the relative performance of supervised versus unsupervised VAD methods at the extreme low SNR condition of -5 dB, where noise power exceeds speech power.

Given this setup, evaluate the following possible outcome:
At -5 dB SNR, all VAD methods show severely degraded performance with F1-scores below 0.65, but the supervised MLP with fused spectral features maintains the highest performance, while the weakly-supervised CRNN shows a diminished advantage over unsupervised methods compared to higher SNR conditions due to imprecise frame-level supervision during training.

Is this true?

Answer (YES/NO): NO